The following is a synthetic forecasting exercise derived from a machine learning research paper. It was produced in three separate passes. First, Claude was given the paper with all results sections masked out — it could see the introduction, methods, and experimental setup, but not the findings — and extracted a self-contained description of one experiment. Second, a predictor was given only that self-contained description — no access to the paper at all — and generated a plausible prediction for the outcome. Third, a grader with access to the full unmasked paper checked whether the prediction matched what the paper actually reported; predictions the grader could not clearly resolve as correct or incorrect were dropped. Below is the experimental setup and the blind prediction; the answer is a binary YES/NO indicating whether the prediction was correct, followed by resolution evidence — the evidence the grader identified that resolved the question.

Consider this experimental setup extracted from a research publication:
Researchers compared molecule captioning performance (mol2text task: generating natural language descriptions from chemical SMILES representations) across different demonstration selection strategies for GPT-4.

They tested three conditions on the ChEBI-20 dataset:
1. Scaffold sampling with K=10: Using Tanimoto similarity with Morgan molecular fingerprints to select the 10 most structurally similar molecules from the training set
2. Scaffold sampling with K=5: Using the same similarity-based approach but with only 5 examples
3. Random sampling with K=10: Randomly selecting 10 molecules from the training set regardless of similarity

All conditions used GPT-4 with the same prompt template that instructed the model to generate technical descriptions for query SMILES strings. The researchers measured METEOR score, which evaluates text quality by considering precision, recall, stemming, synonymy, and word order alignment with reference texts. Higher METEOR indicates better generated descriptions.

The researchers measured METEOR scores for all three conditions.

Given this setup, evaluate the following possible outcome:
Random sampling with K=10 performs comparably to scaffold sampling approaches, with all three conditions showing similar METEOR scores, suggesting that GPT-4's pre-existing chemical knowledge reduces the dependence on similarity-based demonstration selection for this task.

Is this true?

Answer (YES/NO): NO